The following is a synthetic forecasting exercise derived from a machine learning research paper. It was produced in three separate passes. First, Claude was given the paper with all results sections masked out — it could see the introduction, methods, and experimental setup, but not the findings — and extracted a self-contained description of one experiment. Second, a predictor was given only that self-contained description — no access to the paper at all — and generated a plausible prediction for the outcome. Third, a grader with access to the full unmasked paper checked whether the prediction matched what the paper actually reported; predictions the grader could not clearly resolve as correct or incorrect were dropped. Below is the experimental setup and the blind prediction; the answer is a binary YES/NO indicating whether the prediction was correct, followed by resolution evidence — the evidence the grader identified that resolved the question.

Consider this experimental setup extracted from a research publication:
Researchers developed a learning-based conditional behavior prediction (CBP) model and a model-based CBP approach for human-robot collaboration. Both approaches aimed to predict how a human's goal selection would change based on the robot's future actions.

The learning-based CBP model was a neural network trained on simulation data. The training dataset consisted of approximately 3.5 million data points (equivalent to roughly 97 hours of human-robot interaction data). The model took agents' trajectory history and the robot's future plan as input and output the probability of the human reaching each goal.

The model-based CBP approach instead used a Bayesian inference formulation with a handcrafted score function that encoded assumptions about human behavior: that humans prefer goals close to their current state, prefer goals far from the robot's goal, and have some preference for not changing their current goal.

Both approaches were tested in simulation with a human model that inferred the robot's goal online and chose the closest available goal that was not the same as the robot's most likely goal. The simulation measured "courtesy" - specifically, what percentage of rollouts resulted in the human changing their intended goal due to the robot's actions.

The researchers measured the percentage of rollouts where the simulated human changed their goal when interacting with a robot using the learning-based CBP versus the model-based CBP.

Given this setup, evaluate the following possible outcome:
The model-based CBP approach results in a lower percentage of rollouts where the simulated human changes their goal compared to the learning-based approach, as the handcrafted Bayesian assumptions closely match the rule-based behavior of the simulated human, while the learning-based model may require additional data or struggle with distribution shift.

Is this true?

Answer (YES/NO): NO